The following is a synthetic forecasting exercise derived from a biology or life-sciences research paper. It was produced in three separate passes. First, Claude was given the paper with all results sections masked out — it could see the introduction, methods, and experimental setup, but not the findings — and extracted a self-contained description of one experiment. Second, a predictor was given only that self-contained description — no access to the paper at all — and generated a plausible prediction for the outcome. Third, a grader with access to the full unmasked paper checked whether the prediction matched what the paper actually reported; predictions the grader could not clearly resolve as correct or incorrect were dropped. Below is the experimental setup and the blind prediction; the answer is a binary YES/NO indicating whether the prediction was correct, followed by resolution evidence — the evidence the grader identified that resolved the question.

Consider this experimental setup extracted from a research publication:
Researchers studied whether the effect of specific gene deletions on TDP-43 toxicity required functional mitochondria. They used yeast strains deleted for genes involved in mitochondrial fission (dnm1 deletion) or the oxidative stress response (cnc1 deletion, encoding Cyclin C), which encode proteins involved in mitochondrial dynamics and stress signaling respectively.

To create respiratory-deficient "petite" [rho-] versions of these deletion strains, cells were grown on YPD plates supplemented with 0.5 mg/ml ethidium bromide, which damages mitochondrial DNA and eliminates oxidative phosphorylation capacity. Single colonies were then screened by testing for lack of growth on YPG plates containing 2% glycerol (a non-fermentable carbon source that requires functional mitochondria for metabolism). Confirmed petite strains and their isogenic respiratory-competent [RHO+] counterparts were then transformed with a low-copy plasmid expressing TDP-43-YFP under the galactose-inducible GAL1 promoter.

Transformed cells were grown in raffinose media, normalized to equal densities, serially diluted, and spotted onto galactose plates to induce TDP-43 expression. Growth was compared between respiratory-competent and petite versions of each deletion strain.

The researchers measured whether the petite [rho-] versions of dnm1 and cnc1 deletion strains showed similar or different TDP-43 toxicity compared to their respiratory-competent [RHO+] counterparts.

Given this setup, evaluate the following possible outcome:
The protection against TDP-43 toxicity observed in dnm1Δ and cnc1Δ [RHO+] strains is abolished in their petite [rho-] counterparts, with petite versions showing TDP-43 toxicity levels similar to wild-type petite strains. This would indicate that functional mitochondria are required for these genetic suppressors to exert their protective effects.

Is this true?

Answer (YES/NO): YES